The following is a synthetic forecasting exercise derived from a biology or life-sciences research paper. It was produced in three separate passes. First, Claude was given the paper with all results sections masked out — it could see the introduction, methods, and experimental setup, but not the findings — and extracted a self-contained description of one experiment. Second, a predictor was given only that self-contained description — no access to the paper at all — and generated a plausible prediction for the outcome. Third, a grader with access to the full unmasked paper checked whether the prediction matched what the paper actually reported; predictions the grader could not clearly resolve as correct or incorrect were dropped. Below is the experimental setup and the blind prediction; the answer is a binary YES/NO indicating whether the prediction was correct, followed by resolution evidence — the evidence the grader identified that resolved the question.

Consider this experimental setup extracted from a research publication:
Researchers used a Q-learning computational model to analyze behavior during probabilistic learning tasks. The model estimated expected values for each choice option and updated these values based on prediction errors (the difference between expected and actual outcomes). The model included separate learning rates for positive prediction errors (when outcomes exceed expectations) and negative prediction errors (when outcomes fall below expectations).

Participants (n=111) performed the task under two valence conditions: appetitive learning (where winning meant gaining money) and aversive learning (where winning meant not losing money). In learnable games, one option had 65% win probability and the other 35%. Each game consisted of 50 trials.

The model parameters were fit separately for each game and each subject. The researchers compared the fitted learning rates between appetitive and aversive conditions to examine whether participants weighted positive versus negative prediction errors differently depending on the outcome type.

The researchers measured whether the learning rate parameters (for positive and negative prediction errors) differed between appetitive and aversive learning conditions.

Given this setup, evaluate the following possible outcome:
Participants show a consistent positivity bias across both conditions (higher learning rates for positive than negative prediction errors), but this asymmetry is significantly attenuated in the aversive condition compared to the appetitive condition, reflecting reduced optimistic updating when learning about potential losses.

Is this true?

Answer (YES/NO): NO